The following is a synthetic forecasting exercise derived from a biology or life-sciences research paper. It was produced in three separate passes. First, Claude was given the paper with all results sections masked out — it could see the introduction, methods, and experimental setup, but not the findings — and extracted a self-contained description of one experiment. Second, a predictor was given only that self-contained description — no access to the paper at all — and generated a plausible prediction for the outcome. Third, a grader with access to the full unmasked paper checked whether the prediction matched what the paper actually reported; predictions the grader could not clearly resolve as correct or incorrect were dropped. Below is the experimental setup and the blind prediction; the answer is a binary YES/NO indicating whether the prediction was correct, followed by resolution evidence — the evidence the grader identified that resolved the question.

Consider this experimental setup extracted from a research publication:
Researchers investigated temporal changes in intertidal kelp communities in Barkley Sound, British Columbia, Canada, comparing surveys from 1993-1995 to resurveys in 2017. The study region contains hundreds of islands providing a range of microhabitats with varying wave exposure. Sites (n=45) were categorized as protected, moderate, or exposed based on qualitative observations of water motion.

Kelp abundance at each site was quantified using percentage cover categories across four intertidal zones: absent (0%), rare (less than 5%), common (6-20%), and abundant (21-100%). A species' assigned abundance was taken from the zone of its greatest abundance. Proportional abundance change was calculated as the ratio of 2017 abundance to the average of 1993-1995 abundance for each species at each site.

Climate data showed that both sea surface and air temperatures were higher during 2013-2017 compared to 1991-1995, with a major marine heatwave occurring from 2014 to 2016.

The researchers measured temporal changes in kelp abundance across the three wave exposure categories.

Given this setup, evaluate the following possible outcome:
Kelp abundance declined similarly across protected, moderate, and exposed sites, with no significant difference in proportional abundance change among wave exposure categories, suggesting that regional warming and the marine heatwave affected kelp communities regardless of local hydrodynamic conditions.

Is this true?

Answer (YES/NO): NO